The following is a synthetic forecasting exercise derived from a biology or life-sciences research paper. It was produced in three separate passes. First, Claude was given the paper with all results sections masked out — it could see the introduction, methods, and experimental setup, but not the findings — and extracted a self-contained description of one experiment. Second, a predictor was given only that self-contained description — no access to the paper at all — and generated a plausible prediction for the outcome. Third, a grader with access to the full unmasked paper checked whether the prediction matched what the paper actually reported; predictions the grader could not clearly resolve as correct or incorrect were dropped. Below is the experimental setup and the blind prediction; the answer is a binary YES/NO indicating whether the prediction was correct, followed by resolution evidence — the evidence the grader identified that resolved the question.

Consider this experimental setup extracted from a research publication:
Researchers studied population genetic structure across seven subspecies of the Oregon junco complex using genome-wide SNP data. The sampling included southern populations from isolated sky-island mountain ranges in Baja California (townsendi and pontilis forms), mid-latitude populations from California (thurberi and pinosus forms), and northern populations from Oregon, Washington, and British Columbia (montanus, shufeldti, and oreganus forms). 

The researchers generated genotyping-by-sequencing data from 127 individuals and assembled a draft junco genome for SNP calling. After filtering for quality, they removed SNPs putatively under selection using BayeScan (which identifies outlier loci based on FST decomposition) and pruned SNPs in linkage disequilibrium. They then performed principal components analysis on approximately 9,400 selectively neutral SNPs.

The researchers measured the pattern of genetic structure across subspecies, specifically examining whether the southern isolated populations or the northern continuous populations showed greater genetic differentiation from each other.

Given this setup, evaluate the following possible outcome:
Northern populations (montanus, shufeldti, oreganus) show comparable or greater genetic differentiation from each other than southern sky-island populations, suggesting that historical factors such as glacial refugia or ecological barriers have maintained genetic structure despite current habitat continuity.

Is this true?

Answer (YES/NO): NO